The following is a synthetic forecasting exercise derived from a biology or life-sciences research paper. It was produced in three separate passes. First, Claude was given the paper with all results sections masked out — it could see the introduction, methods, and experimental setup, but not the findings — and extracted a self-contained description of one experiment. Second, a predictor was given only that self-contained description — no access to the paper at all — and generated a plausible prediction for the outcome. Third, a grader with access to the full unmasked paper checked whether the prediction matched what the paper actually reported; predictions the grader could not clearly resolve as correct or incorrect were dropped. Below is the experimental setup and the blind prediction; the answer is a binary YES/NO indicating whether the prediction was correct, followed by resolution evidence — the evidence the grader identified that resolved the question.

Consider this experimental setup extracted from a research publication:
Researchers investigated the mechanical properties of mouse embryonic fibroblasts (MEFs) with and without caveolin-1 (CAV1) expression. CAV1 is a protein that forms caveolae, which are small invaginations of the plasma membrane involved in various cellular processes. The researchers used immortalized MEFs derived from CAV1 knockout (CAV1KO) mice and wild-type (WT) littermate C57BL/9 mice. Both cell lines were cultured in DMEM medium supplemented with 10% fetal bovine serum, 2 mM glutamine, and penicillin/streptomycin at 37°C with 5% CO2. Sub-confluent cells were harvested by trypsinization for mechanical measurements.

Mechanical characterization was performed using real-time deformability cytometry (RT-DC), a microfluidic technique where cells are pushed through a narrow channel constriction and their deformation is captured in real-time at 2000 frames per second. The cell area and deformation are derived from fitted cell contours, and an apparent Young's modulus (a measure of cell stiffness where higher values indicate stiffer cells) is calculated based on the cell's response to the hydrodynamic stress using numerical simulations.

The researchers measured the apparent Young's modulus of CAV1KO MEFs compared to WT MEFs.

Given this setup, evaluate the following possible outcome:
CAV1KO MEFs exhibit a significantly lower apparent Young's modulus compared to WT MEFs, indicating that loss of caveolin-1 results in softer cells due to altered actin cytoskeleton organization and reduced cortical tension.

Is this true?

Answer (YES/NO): YES